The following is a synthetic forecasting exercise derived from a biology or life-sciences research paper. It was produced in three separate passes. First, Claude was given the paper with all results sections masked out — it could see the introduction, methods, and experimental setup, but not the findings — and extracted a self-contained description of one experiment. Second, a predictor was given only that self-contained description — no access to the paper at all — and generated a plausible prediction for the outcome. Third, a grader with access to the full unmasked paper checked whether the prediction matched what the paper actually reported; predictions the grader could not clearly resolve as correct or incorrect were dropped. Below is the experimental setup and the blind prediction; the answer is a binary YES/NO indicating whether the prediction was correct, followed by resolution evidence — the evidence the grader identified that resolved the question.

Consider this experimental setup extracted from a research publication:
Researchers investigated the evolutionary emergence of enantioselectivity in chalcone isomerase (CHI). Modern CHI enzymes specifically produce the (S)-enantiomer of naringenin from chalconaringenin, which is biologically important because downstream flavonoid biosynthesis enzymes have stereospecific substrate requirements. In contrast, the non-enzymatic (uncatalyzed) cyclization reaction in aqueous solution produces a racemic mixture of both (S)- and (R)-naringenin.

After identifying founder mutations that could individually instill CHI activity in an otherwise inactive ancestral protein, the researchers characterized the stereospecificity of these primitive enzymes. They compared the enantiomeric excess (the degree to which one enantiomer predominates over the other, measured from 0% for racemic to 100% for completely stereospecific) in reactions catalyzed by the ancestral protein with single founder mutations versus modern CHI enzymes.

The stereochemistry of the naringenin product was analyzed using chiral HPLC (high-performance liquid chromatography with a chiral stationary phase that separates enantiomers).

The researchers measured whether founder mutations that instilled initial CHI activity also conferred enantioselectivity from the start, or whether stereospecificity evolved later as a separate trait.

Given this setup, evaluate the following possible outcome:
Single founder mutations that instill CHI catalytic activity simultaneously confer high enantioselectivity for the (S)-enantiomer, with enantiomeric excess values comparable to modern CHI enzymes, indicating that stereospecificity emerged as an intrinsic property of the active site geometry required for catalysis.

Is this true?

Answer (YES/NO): YES